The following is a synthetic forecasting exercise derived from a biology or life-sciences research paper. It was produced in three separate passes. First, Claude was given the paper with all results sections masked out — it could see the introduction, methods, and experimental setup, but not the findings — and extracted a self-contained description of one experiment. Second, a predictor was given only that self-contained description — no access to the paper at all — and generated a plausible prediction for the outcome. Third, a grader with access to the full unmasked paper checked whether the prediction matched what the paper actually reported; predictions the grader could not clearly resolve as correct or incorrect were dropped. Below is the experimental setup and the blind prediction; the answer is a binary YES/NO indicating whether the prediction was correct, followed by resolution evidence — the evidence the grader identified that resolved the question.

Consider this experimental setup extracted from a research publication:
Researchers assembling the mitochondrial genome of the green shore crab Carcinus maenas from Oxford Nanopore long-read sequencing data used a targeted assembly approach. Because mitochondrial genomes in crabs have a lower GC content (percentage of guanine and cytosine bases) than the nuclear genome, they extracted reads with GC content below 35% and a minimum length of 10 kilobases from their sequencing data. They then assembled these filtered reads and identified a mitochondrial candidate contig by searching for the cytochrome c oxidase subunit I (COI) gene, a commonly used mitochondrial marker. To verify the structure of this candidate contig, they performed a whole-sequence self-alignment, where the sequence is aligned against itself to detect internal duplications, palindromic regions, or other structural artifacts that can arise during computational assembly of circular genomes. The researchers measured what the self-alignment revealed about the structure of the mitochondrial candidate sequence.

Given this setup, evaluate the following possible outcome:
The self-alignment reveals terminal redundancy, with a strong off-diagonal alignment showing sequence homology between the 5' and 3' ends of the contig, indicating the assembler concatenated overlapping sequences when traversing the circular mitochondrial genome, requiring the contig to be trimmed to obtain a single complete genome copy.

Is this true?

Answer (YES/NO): NO